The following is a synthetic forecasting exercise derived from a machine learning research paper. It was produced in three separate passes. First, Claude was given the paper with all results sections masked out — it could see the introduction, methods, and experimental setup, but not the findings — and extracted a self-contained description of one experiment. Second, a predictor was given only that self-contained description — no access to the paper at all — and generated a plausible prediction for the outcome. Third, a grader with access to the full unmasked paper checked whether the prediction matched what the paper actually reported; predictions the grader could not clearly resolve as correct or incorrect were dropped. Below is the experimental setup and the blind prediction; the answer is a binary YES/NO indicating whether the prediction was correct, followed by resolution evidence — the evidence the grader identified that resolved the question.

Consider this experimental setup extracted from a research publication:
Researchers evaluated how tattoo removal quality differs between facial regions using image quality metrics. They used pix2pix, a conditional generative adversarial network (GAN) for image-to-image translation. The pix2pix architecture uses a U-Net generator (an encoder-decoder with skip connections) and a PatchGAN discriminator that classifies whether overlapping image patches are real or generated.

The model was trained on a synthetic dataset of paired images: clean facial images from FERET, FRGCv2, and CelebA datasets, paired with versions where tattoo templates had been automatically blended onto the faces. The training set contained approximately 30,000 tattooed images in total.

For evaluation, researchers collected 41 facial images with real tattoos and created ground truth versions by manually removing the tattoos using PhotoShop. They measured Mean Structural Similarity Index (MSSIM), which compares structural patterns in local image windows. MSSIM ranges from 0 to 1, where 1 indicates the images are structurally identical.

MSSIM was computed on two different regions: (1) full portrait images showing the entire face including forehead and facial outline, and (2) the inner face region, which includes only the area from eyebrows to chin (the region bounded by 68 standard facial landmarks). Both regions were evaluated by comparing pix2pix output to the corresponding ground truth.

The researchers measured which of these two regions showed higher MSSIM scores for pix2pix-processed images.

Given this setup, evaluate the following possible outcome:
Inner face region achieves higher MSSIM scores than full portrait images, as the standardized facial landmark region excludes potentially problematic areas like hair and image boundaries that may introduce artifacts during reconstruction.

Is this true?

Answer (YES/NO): YES